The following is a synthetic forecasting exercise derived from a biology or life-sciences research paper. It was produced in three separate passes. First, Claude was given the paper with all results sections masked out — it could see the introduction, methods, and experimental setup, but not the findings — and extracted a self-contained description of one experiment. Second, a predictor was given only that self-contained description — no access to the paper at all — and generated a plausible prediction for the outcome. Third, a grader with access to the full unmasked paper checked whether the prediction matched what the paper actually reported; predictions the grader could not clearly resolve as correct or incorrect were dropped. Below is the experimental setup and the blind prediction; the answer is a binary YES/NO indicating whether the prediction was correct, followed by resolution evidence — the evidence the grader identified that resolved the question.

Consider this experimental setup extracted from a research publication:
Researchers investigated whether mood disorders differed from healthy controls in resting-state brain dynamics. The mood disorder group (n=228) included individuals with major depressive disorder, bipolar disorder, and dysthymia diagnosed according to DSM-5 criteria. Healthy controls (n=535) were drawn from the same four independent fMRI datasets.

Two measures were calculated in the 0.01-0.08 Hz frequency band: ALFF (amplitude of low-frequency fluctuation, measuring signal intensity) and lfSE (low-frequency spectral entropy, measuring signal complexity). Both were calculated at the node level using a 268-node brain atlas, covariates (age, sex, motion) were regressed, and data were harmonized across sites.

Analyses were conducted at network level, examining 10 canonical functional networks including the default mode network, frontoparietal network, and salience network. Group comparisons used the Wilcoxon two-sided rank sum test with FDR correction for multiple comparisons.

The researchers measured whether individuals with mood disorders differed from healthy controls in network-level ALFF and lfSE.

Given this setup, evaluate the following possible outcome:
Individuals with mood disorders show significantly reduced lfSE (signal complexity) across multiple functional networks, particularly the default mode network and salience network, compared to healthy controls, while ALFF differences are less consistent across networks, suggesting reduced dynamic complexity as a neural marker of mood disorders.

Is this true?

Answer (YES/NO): NO